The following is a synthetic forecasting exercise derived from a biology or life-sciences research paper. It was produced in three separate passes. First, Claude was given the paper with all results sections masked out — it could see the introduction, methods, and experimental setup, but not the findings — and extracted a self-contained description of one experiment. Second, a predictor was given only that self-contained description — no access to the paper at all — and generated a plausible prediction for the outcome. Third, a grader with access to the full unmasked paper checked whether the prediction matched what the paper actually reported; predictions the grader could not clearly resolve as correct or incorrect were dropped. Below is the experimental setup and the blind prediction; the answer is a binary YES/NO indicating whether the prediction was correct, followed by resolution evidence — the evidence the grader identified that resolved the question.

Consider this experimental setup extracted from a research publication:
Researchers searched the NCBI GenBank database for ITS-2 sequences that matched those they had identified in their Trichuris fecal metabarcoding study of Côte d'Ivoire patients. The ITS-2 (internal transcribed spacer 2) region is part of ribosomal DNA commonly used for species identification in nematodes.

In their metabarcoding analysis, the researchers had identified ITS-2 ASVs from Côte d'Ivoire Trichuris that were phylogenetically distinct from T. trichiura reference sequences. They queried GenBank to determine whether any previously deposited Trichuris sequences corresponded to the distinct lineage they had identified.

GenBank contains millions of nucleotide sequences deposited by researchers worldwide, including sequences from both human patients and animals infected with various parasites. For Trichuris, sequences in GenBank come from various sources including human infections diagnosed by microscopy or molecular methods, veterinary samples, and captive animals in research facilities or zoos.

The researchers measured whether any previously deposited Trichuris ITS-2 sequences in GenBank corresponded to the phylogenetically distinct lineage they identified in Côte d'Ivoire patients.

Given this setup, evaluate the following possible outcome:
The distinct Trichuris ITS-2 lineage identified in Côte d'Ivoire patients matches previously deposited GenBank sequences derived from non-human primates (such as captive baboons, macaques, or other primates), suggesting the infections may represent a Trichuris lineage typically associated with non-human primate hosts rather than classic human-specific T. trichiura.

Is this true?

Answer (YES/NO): NO